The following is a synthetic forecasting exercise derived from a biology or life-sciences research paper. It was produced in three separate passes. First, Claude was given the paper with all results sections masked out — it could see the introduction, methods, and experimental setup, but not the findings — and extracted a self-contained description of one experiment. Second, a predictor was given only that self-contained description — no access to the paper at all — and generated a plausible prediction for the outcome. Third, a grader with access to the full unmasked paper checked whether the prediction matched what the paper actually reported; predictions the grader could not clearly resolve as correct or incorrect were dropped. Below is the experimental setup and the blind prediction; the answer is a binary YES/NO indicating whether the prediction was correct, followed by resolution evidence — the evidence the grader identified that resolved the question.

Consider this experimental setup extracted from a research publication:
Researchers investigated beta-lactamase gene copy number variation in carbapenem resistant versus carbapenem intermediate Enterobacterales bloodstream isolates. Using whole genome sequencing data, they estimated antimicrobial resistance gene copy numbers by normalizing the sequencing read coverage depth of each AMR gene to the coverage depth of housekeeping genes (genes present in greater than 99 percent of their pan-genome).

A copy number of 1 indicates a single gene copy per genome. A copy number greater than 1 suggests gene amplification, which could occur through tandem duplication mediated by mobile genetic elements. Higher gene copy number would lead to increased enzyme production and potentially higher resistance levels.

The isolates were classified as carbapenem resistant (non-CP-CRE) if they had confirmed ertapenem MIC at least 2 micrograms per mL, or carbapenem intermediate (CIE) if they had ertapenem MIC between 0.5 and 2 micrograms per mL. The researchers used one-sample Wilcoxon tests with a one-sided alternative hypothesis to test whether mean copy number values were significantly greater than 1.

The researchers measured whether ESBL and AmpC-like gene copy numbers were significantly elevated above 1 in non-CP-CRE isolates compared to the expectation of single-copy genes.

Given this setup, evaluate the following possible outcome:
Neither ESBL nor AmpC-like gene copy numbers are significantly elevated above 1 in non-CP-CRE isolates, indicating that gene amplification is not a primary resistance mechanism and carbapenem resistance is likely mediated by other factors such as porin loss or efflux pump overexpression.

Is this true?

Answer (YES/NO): NO